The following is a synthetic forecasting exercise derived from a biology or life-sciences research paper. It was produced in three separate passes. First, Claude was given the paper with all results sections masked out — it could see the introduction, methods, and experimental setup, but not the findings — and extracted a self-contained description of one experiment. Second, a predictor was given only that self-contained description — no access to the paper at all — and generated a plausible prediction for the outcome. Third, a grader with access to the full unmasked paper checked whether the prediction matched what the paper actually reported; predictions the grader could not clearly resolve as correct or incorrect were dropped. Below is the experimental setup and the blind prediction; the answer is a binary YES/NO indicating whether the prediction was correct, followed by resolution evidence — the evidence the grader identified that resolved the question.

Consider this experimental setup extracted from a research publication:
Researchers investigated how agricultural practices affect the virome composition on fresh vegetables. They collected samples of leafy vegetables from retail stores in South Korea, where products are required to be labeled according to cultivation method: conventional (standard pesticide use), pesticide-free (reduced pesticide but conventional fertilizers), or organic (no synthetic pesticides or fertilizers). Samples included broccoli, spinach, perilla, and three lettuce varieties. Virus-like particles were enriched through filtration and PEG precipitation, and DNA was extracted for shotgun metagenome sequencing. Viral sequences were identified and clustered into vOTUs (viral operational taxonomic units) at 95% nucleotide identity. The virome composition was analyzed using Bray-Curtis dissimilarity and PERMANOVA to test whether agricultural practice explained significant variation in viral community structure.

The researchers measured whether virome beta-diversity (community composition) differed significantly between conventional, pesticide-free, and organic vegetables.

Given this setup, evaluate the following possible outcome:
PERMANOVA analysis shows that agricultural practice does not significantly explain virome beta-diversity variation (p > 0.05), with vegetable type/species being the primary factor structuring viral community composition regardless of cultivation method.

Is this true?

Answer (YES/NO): YES